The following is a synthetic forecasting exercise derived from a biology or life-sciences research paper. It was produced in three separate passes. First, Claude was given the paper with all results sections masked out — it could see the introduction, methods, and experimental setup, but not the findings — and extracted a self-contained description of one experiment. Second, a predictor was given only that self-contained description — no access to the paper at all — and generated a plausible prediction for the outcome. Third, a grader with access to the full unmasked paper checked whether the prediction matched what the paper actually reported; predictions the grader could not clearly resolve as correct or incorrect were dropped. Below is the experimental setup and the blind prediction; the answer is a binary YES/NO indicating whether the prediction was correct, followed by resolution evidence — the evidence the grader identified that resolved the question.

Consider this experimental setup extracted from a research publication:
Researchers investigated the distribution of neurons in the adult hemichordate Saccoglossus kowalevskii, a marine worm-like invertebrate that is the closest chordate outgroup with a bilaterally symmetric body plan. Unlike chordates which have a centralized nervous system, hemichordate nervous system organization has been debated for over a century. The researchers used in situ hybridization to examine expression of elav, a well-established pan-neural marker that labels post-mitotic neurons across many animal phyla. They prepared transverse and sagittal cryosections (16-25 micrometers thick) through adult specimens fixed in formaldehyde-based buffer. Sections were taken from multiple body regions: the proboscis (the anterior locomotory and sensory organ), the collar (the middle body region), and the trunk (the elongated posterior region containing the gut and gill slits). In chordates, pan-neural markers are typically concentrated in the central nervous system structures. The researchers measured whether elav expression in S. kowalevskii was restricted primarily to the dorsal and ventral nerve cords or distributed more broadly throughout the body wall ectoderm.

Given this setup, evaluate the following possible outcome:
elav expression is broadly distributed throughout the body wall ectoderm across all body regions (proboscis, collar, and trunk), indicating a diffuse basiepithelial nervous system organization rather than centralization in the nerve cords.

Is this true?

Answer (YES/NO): NO